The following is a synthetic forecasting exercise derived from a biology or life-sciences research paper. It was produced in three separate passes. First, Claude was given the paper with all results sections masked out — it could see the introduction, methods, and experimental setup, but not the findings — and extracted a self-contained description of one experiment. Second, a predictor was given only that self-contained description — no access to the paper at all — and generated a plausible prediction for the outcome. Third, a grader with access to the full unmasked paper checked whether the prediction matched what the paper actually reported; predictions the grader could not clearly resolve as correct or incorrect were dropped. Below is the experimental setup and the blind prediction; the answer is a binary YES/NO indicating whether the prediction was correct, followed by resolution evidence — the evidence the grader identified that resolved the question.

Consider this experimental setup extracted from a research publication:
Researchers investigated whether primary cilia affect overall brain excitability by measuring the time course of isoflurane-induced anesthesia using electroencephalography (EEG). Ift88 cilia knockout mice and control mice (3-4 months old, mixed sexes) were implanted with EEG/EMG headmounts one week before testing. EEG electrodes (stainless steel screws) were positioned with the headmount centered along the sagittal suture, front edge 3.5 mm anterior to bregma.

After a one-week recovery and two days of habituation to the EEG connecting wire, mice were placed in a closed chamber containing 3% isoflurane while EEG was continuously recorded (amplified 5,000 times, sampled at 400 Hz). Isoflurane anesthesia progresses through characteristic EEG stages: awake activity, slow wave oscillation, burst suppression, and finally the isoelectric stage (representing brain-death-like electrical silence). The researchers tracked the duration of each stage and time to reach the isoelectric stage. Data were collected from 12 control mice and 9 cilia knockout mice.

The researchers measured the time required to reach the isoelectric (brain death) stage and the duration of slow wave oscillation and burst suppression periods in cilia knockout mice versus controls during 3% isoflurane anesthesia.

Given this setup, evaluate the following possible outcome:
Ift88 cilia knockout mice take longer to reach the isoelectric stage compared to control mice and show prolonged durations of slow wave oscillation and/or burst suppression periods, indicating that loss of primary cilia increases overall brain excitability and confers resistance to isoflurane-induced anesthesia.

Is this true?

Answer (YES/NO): NO